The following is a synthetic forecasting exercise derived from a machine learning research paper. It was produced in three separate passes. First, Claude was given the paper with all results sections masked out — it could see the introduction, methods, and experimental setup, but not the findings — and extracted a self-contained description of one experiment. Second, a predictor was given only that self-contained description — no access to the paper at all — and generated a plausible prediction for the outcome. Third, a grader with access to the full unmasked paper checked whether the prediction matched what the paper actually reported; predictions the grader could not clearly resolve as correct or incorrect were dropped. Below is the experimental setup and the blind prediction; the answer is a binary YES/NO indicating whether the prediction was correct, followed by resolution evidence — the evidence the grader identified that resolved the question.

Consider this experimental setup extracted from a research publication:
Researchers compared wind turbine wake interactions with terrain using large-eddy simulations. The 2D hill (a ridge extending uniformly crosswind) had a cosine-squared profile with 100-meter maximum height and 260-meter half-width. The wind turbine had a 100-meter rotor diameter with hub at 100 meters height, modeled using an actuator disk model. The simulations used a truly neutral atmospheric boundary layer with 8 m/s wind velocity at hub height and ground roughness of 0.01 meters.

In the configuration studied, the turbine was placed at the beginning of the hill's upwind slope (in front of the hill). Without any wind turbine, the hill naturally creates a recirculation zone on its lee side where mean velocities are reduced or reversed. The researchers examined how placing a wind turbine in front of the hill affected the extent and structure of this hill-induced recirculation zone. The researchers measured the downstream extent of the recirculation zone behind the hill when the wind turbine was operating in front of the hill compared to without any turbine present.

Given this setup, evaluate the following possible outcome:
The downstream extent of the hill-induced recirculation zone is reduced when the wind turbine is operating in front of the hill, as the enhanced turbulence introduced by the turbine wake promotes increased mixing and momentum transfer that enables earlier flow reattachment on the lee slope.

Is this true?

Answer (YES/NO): NO